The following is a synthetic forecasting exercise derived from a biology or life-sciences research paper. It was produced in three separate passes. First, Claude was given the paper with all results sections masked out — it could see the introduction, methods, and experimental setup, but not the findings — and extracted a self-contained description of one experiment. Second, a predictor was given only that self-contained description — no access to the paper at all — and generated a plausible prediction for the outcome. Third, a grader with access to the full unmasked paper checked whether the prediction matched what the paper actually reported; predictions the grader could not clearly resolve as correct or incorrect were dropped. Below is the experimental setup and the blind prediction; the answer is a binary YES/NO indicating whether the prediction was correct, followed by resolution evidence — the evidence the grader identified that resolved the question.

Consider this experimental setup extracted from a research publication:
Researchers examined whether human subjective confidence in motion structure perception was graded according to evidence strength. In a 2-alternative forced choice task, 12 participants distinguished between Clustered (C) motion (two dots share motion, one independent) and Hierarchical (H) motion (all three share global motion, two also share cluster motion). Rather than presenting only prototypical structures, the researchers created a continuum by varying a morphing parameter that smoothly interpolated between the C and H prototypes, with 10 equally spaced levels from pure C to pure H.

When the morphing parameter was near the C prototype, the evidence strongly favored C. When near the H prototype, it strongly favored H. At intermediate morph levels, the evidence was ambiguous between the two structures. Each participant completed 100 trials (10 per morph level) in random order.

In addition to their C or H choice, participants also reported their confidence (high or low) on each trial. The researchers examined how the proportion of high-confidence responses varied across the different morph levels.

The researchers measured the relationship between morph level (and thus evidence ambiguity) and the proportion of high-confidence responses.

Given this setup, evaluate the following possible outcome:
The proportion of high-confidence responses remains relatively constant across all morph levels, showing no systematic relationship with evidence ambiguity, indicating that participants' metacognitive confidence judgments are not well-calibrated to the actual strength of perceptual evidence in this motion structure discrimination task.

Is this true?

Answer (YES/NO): NO